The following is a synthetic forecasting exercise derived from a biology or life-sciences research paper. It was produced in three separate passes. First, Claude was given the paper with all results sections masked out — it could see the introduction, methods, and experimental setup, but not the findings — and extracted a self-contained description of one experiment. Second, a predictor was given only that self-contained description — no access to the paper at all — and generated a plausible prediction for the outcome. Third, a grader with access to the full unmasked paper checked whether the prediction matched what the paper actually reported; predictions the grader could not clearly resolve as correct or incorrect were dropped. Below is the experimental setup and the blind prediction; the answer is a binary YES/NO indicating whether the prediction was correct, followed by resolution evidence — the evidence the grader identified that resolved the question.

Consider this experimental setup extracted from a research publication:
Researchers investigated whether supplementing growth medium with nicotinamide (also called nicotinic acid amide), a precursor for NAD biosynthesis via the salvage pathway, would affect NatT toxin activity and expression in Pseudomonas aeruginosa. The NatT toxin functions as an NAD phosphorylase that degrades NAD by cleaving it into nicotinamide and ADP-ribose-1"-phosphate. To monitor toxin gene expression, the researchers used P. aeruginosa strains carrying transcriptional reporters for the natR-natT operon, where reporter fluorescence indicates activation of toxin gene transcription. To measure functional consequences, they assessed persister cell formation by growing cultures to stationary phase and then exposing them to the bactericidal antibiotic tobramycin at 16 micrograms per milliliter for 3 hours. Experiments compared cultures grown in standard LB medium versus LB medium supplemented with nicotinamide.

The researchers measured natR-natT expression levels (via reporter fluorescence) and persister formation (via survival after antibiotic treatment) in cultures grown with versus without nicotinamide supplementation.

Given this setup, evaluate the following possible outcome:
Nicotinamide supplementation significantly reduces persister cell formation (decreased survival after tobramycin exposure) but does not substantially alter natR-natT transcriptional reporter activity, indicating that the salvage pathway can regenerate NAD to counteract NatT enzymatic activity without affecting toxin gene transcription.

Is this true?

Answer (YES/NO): NO